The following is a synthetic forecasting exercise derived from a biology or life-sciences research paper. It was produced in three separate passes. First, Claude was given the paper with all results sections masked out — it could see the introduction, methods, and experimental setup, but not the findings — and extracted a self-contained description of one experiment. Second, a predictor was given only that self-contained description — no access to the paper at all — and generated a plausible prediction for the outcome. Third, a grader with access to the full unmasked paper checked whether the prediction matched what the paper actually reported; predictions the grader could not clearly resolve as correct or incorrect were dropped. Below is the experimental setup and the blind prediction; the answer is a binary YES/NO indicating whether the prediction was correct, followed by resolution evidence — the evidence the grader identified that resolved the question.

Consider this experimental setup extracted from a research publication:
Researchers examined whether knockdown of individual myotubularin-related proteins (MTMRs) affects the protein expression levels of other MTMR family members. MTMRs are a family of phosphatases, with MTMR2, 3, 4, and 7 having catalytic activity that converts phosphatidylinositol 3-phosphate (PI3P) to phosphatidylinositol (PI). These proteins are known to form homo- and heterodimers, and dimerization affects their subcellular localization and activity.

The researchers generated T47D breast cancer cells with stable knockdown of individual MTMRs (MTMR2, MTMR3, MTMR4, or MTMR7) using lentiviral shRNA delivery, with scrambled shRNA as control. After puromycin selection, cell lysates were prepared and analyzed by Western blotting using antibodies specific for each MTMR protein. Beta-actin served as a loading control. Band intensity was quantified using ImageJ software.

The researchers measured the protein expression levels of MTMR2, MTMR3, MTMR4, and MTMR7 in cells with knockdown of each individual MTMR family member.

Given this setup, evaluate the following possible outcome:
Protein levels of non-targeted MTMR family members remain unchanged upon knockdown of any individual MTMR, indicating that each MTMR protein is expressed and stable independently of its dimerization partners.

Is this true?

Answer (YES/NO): NO